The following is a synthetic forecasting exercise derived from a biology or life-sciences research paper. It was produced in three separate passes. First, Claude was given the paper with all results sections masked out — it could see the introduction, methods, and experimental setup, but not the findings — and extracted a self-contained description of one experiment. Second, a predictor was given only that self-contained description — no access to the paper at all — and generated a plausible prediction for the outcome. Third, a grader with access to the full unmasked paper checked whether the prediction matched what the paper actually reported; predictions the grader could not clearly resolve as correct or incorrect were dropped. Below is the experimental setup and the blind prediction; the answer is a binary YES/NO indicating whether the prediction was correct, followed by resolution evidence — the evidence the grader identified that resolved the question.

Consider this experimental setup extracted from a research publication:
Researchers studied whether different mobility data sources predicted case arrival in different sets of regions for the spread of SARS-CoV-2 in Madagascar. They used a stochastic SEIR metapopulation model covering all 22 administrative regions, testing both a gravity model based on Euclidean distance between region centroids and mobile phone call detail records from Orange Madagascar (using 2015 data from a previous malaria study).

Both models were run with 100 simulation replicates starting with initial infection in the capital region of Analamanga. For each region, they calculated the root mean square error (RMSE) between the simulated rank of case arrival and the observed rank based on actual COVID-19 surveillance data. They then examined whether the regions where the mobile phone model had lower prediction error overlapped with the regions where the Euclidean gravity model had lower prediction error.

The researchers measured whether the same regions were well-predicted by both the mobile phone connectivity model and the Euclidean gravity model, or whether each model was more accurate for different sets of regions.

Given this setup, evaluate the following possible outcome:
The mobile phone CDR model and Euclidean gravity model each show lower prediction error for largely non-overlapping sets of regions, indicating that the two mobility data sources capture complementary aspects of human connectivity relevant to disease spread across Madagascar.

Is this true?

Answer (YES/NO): YES